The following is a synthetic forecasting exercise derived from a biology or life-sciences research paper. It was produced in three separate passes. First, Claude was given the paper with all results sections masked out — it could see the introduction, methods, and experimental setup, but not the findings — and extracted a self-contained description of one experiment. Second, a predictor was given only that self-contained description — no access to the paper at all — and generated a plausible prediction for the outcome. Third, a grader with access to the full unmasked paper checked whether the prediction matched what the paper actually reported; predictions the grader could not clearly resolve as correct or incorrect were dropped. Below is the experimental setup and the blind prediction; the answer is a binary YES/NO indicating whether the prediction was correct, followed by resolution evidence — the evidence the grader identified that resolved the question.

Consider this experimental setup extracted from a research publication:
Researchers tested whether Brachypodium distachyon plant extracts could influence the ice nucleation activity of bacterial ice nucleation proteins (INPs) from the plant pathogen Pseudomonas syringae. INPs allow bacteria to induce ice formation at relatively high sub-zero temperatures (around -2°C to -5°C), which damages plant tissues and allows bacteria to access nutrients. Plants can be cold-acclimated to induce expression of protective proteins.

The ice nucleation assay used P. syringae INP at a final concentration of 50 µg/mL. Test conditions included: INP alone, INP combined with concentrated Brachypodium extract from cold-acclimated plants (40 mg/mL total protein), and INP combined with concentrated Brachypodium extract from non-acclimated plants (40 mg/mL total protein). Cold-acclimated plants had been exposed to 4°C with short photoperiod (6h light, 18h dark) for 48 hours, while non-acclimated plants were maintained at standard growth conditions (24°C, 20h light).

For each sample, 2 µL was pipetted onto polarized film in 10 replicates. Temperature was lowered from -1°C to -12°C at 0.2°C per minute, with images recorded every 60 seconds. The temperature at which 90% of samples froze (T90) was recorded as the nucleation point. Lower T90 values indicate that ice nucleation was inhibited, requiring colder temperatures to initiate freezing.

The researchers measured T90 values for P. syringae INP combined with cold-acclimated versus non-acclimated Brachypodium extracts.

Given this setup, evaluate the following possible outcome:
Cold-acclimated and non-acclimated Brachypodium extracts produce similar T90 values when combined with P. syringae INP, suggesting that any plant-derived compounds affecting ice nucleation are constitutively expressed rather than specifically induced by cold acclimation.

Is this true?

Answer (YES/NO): NO